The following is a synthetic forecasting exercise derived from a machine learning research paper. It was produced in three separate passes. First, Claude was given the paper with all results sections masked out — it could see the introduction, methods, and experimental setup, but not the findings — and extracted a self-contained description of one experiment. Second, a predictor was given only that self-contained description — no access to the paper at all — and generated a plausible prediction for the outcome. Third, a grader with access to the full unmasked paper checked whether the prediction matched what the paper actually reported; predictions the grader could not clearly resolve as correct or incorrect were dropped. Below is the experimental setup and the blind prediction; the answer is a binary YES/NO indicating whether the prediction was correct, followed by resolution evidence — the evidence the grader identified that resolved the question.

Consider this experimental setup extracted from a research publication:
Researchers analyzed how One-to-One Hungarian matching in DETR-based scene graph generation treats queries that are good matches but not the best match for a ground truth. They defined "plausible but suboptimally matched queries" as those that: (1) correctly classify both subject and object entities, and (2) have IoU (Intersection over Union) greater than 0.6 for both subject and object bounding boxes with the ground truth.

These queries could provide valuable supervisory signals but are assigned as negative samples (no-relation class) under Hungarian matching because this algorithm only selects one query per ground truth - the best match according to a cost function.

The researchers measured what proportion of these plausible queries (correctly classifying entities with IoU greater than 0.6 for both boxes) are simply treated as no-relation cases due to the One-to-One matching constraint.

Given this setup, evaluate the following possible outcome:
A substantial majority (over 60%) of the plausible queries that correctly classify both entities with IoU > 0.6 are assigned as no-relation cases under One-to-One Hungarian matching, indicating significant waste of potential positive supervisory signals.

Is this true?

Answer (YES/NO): NO